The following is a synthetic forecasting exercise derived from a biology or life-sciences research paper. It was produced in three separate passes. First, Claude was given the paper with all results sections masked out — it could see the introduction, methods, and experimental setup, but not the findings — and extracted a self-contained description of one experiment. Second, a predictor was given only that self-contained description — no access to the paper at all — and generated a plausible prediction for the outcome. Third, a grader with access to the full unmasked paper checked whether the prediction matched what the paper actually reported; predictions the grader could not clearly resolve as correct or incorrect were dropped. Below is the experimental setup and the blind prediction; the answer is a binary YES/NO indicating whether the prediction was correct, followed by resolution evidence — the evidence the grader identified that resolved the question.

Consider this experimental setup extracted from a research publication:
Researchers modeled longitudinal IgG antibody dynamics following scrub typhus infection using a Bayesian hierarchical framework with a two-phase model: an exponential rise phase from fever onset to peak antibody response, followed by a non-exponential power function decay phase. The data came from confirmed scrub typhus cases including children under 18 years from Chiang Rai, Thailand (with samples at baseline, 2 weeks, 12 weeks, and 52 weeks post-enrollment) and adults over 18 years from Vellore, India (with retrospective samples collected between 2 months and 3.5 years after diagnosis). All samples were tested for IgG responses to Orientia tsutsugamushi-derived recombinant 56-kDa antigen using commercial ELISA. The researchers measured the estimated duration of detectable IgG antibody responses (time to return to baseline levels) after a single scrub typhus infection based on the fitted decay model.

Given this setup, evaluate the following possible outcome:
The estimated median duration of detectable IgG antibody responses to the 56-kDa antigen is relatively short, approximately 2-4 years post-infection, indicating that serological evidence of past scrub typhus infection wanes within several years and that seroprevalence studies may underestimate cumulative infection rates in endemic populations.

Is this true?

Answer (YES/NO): NO